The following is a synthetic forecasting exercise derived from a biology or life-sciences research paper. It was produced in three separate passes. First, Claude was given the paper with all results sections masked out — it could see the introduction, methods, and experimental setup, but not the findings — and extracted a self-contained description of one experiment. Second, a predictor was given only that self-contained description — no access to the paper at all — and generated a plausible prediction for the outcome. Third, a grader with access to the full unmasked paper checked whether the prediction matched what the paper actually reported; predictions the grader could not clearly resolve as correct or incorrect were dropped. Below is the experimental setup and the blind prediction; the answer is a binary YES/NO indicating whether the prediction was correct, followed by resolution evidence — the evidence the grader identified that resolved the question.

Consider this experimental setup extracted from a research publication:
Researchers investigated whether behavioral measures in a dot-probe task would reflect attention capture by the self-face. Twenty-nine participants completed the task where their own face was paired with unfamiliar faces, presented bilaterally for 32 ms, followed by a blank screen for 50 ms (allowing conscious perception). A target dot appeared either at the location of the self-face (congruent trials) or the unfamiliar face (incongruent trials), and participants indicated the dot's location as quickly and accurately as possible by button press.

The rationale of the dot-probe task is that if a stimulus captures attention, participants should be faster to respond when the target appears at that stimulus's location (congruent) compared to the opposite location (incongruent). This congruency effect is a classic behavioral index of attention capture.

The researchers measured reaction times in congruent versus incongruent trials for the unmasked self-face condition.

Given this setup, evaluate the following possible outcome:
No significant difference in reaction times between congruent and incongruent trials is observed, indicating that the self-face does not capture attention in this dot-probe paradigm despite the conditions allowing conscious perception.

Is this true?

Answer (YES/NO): NO